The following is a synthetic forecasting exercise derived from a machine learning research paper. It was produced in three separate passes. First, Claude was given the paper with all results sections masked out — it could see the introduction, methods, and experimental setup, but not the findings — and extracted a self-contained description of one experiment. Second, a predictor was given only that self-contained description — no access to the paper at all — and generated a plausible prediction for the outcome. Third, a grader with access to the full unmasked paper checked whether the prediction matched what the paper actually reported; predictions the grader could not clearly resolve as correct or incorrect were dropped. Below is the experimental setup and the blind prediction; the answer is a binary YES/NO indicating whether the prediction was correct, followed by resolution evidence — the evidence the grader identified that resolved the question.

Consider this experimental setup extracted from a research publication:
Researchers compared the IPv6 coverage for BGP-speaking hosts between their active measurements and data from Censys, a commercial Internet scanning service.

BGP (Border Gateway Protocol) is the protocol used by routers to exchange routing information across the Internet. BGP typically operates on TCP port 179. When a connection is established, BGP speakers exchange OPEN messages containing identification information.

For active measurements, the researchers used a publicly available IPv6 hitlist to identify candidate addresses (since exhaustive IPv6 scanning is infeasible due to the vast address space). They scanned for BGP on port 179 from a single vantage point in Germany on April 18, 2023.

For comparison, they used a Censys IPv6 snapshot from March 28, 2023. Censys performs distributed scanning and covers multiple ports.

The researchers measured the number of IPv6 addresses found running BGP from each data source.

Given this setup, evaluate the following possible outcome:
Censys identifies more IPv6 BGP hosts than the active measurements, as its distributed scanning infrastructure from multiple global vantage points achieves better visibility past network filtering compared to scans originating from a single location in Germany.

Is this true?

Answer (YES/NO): NO